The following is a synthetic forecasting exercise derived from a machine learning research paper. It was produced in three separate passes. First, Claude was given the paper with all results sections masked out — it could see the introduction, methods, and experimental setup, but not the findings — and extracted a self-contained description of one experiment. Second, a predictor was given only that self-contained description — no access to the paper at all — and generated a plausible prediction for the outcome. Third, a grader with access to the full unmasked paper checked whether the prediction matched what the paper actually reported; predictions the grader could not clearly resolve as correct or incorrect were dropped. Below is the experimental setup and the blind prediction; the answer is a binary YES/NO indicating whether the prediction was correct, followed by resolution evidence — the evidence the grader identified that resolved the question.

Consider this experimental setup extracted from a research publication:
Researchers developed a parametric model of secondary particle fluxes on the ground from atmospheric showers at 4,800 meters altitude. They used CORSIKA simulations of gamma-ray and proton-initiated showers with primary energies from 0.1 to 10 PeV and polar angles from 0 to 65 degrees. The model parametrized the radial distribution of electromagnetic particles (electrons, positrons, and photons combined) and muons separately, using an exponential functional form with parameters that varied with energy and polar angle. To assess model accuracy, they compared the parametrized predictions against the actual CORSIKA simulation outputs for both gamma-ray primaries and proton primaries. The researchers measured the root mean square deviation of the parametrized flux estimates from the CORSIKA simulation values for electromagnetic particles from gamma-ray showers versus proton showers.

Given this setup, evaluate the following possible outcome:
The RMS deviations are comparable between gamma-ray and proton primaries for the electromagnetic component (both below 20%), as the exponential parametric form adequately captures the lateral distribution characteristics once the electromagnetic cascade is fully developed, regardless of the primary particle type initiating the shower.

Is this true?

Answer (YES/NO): NO